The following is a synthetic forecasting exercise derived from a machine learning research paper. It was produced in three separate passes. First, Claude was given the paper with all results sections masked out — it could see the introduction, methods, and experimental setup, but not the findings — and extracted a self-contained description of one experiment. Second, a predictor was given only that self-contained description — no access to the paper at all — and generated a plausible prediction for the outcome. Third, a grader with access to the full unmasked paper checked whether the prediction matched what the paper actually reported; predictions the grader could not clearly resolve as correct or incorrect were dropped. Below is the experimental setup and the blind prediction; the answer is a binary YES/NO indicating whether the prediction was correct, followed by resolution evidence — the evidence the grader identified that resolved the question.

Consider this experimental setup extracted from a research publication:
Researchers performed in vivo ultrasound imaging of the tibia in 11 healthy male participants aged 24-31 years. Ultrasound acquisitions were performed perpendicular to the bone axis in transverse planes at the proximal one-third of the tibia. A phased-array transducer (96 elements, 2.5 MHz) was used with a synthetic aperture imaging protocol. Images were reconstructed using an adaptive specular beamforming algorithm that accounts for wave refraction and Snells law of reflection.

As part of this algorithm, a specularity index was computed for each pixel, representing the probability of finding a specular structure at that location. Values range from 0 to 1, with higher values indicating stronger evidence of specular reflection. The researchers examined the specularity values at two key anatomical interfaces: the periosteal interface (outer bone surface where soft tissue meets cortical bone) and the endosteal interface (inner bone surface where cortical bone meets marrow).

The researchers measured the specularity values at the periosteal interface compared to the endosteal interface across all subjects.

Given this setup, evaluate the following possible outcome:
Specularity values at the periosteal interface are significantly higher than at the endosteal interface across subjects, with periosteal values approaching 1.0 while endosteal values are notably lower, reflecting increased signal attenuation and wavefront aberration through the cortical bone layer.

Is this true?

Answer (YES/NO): NO